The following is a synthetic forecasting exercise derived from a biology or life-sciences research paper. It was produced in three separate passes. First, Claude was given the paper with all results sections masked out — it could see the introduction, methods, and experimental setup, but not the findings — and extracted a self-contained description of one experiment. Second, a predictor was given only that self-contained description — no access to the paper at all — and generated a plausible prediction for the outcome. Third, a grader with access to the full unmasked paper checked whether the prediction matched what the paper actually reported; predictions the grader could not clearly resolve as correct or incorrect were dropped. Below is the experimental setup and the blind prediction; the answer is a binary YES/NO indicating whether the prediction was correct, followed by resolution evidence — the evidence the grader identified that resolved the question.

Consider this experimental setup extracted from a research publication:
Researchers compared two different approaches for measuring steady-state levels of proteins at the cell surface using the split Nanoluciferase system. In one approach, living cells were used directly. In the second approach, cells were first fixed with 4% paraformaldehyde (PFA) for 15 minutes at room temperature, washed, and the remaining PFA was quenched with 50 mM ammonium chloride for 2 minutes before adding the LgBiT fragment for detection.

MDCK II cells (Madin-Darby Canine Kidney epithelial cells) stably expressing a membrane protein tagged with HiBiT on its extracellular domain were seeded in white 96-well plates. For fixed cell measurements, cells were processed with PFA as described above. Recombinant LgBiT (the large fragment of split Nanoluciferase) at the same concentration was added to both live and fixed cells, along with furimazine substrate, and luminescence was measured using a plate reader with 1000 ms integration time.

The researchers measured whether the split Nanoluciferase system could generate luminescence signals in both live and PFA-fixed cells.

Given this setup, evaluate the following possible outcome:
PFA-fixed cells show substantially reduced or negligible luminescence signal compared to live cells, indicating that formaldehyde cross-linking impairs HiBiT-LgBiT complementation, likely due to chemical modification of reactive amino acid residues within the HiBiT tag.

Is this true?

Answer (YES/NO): NO